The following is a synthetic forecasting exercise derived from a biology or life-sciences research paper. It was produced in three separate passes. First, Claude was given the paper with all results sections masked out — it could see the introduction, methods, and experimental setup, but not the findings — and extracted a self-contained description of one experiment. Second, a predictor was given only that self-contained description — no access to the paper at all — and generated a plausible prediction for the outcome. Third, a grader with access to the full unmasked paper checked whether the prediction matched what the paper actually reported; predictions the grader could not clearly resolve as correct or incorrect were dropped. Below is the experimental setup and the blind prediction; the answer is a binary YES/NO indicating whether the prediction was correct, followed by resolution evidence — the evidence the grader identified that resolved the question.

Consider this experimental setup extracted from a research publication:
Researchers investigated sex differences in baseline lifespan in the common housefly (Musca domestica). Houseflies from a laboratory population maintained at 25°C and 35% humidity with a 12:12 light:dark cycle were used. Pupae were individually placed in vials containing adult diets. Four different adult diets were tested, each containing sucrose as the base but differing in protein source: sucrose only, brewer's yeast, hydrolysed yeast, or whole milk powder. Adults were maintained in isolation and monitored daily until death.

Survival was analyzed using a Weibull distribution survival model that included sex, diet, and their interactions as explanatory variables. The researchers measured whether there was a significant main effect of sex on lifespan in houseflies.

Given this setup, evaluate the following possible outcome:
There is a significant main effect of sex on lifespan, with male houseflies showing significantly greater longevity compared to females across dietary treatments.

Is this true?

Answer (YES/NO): NO